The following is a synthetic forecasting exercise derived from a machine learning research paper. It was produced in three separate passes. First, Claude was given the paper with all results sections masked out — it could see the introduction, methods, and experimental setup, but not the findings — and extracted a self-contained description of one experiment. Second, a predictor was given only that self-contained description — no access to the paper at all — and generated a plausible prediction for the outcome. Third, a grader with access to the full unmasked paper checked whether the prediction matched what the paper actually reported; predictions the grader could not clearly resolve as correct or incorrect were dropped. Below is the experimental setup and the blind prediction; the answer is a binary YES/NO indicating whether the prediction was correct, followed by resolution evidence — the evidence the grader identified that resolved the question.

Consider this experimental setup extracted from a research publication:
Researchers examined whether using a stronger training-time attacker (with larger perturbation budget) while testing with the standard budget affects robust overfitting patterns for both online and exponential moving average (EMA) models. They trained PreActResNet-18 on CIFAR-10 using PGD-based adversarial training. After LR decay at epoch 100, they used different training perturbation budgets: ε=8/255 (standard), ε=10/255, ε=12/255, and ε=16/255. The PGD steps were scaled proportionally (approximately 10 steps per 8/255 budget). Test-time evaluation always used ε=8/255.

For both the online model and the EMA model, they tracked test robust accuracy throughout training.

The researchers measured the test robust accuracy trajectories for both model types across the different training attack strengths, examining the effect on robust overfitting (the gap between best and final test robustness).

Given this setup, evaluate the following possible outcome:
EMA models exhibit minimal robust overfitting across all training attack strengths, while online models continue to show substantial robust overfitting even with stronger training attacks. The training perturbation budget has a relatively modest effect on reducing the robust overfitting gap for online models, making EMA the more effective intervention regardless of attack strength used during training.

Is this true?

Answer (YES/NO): NO